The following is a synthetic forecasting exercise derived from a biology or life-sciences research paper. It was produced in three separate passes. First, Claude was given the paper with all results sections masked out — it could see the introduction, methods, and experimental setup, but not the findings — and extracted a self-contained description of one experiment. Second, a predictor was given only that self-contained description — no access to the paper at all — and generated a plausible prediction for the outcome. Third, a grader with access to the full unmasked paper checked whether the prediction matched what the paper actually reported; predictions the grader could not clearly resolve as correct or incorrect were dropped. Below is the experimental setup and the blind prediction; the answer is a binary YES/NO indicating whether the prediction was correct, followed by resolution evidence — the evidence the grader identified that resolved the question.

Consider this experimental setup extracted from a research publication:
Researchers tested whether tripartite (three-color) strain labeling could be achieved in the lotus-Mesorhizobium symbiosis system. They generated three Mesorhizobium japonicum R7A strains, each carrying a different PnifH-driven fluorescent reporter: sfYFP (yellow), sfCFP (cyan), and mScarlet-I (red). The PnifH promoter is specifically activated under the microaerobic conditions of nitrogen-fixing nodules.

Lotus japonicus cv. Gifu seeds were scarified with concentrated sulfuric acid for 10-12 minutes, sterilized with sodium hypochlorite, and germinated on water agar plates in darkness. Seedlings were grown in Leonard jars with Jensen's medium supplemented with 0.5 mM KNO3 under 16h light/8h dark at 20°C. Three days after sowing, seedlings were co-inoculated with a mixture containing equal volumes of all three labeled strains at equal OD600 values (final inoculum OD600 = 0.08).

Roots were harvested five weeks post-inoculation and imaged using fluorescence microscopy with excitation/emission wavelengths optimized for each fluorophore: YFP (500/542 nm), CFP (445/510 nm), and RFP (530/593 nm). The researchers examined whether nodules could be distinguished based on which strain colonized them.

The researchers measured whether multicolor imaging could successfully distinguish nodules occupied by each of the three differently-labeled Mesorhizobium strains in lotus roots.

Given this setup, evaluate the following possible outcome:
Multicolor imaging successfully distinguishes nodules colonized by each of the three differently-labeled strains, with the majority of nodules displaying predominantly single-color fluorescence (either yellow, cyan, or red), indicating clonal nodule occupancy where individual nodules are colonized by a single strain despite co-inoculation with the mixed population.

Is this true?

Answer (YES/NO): YES